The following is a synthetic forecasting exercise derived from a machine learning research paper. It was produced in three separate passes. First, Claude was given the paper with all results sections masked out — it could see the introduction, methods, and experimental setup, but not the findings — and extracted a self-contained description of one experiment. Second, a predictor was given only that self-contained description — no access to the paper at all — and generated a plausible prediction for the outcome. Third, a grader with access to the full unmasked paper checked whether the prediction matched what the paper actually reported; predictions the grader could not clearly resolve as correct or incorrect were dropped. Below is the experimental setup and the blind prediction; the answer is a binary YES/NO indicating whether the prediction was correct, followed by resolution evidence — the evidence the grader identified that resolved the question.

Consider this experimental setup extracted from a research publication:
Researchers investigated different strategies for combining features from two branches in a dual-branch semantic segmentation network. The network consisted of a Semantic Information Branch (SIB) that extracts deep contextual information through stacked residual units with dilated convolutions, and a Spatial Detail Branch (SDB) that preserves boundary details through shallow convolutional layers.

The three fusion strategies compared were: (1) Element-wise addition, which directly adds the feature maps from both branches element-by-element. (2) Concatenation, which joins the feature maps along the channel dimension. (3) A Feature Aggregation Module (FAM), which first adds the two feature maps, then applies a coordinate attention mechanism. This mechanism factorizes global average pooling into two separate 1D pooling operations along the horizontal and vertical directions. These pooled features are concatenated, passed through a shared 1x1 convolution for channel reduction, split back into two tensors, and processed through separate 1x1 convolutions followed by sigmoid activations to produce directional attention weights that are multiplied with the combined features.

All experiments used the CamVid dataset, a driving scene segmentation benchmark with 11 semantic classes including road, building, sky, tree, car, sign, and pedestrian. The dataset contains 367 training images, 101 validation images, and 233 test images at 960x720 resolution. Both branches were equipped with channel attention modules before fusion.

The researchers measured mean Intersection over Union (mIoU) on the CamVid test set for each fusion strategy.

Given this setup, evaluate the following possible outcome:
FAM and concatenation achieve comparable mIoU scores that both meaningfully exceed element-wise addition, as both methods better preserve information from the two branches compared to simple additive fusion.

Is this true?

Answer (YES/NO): NO